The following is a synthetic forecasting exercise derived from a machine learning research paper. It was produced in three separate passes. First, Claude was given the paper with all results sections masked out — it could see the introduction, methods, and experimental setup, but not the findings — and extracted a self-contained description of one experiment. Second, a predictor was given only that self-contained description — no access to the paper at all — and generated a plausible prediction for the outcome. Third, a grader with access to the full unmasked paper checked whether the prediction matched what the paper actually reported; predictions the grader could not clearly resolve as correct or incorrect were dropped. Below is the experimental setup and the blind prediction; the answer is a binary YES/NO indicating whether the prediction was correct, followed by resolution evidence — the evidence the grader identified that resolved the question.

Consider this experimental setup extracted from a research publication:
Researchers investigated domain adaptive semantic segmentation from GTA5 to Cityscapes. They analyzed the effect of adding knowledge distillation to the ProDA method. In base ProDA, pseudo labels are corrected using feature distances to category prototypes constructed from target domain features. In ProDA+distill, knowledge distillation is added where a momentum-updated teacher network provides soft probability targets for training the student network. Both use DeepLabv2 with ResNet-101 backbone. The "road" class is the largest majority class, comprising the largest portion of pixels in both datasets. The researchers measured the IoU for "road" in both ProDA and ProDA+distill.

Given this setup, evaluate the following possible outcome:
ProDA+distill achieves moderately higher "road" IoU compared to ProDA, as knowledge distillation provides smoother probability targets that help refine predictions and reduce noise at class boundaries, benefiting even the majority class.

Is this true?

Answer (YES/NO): NO